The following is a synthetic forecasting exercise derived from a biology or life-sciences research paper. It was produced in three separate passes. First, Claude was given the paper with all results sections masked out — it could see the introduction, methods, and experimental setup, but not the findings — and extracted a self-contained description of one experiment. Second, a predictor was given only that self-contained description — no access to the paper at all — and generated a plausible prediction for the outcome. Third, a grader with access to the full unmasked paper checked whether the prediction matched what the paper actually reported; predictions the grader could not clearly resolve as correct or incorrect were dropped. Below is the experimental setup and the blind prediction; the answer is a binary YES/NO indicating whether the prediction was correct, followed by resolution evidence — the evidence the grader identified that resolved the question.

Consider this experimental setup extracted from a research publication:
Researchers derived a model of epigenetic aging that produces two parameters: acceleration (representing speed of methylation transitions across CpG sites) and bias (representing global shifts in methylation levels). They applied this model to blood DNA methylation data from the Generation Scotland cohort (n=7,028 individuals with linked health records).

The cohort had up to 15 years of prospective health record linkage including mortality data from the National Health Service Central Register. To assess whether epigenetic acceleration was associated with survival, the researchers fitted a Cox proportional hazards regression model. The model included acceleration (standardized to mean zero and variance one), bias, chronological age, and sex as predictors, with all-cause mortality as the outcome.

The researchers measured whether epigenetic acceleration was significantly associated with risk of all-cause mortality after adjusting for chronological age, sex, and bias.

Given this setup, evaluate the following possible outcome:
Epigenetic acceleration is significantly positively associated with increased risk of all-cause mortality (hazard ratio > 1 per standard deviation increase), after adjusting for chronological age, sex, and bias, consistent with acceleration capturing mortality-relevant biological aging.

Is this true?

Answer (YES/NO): YES